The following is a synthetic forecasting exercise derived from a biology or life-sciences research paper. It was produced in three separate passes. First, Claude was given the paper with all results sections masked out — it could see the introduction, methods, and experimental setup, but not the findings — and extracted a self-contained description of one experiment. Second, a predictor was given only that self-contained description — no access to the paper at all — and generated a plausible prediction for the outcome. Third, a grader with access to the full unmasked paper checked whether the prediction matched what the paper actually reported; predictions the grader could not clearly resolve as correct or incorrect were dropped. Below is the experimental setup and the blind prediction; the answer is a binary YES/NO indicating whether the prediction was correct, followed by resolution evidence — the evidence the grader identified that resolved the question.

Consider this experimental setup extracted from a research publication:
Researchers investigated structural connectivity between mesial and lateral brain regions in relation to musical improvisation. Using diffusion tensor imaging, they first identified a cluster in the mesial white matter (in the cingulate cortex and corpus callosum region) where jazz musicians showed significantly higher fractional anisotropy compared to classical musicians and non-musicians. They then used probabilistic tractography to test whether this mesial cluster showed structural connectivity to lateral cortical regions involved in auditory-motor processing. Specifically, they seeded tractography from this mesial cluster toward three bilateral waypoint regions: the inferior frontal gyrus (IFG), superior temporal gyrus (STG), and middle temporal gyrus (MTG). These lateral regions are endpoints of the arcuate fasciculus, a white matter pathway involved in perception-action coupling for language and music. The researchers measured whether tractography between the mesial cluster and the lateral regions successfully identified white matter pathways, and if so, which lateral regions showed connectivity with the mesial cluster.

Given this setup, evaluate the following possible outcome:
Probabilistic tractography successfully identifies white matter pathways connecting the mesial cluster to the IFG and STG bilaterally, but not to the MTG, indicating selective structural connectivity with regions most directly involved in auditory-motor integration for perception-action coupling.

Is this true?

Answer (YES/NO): NO